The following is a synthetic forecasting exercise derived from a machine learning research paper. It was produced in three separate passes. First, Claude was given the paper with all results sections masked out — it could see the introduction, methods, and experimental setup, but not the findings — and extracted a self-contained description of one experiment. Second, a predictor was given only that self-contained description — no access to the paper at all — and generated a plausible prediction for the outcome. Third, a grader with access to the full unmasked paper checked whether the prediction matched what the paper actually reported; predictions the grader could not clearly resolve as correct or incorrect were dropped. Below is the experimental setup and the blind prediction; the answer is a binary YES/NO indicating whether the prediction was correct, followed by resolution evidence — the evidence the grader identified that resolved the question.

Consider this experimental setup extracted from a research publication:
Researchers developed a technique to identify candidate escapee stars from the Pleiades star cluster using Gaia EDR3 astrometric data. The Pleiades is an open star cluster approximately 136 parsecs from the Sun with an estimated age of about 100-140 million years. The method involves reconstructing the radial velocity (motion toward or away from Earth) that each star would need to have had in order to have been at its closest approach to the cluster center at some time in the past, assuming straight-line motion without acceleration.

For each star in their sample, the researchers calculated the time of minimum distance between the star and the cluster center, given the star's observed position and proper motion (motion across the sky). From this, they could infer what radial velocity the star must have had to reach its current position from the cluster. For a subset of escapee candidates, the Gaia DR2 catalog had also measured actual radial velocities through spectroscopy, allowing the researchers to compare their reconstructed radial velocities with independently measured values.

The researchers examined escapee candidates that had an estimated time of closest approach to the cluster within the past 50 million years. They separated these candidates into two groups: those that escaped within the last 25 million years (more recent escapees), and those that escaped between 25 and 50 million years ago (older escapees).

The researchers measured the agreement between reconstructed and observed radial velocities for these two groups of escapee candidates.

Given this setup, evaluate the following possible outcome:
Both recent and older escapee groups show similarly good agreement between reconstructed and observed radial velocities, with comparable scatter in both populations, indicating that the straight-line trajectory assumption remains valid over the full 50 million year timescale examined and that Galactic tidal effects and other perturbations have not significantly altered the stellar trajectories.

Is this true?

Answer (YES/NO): NO